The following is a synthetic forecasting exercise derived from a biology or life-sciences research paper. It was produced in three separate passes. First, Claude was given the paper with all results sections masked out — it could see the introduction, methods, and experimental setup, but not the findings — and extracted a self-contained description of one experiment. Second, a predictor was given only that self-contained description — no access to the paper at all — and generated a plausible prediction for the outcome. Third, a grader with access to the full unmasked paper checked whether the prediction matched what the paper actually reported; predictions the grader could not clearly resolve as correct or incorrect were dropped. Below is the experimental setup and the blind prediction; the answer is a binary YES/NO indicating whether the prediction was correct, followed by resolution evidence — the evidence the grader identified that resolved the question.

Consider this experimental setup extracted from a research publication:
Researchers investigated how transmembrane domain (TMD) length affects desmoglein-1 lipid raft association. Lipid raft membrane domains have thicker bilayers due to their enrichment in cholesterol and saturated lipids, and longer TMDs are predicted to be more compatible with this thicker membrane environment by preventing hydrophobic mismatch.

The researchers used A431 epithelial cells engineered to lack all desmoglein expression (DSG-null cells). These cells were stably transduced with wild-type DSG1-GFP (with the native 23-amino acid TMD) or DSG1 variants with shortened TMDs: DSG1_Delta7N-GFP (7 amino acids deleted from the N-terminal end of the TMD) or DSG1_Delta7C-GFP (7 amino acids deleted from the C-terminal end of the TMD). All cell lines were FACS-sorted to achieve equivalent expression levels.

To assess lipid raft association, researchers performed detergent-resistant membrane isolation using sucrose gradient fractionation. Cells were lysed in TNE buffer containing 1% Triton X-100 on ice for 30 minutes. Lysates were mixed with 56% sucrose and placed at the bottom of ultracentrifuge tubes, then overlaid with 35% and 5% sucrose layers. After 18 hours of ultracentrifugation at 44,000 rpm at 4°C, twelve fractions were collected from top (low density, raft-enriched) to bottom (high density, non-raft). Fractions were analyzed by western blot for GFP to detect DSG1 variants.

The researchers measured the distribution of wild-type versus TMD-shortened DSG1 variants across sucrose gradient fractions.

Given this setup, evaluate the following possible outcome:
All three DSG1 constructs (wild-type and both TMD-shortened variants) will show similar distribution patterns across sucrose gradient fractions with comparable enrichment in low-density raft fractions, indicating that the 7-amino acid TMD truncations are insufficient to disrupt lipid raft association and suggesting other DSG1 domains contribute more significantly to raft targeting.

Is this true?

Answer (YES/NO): NO